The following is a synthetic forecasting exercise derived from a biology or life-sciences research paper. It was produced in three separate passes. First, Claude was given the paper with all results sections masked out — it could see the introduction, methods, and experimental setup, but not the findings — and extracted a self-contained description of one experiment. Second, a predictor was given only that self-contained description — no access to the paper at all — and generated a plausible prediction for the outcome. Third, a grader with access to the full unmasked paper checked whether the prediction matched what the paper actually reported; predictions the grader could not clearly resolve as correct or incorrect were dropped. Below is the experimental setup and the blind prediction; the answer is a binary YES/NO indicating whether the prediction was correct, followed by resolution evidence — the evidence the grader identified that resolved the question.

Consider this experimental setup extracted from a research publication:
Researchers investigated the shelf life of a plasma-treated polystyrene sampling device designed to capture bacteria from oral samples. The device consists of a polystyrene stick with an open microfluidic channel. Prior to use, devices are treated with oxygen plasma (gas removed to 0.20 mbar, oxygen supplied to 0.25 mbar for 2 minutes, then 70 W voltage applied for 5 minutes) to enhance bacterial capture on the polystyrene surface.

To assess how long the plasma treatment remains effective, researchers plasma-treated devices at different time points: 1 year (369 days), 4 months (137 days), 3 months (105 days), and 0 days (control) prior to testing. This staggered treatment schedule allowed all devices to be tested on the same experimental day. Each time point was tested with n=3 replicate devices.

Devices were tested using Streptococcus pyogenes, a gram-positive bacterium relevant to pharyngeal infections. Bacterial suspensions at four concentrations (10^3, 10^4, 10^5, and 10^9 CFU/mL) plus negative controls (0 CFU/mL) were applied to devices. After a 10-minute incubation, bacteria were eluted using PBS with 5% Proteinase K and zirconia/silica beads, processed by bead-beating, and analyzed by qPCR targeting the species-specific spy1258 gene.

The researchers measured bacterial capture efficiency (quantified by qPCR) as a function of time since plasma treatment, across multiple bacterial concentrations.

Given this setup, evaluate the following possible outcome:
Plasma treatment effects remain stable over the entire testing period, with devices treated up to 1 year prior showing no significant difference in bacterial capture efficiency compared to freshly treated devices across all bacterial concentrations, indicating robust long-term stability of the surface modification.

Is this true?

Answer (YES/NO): NO